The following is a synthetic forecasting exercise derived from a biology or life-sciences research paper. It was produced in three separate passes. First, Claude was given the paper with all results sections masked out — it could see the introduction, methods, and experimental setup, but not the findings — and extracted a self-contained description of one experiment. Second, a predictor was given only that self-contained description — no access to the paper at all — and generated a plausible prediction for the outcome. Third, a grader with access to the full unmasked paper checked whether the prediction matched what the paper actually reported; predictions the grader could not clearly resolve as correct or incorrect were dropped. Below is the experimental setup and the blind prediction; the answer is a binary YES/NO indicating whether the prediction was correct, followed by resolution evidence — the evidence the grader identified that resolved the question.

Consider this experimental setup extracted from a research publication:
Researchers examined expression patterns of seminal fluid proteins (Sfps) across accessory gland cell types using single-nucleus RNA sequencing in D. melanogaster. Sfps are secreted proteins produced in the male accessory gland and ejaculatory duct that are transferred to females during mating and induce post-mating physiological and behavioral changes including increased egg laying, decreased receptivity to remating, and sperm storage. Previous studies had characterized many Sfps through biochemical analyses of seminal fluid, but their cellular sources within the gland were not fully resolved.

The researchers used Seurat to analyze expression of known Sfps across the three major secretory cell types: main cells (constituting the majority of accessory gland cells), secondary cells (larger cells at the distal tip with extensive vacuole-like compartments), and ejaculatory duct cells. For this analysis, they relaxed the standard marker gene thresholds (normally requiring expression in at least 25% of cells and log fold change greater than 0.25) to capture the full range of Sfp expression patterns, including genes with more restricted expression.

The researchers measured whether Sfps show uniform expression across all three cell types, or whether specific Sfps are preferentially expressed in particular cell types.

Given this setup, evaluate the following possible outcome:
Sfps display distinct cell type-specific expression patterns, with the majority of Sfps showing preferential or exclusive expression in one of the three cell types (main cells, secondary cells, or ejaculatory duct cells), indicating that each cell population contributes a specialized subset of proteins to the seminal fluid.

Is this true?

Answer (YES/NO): YES